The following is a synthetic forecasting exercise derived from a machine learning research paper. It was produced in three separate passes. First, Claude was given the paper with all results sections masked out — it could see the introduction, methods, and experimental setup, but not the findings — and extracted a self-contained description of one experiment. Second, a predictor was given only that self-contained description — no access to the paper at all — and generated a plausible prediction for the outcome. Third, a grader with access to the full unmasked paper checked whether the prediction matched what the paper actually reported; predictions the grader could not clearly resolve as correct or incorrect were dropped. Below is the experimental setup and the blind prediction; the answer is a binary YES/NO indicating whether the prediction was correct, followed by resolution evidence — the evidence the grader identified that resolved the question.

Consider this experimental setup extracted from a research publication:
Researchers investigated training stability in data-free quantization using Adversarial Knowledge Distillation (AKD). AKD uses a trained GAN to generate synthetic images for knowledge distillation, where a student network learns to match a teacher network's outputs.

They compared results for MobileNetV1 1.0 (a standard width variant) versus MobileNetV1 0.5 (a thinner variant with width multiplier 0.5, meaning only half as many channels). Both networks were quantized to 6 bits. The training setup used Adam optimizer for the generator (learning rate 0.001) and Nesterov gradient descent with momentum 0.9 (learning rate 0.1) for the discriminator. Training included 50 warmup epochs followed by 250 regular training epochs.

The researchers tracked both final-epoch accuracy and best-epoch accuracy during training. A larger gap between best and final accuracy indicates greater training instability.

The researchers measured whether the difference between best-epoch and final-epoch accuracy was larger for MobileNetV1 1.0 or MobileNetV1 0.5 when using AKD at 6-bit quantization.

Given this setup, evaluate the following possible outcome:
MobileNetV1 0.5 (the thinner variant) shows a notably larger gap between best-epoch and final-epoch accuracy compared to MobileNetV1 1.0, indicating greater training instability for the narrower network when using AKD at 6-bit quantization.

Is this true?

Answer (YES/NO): NO